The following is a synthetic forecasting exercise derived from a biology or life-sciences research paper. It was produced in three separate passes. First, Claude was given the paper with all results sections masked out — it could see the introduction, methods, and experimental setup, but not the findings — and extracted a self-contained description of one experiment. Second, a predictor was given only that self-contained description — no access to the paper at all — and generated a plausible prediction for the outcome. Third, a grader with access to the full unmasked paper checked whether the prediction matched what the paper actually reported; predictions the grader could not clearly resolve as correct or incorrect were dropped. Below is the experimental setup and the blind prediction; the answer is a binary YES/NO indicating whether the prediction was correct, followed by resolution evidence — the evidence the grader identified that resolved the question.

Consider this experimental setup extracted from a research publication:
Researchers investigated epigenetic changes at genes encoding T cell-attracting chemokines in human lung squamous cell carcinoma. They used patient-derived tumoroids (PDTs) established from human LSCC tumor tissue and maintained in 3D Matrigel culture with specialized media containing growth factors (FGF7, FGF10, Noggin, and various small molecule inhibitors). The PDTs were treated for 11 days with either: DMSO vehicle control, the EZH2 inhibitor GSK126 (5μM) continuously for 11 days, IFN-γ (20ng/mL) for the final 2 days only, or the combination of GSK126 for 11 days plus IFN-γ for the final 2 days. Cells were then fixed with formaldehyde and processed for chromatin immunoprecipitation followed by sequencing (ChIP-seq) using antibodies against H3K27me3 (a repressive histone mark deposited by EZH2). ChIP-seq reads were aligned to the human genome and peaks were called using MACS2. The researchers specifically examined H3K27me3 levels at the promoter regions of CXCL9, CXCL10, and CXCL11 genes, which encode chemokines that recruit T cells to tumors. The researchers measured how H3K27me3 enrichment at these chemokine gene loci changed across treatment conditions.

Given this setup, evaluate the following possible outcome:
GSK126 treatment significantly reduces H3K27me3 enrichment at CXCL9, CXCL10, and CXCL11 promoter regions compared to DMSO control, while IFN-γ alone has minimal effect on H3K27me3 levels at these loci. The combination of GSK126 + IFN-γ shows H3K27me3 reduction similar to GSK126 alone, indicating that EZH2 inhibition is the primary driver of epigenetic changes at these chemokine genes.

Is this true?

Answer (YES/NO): NO